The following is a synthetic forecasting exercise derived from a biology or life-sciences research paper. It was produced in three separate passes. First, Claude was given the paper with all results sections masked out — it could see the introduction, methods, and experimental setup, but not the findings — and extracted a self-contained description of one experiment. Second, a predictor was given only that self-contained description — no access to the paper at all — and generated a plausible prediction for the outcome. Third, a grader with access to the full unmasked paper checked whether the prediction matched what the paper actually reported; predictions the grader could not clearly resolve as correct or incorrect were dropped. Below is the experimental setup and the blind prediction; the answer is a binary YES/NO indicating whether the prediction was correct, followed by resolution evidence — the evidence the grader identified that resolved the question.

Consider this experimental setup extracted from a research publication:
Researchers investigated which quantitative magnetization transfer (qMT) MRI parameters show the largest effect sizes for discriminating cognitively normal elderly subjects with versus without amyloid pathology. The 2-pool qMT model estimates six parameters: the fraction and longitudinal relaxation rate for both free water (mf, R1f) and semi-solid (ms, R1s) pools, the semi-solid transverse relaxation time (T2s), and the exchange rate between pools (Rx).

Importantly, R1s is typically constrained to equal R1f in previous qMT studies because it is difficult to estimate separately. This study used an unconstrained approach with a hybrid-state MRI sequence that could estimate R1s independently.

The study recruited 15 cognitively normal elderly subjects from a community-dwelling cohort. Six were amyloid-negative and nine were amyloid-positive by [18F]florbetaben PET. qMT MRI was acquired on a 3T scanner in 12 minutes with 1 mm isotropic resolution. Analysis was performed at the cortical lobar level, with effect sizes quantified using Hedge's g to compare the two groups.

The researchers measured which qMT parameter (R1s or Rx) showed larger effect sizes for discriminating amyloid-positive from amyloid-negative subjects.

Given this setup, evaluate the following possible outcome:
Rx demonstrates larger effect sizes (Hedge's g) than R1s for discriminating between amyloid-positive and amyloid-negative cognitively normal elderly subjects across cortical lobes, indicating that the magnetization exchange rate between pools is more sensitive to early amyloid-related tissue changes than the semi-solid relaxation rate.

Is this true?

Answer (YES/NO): NO